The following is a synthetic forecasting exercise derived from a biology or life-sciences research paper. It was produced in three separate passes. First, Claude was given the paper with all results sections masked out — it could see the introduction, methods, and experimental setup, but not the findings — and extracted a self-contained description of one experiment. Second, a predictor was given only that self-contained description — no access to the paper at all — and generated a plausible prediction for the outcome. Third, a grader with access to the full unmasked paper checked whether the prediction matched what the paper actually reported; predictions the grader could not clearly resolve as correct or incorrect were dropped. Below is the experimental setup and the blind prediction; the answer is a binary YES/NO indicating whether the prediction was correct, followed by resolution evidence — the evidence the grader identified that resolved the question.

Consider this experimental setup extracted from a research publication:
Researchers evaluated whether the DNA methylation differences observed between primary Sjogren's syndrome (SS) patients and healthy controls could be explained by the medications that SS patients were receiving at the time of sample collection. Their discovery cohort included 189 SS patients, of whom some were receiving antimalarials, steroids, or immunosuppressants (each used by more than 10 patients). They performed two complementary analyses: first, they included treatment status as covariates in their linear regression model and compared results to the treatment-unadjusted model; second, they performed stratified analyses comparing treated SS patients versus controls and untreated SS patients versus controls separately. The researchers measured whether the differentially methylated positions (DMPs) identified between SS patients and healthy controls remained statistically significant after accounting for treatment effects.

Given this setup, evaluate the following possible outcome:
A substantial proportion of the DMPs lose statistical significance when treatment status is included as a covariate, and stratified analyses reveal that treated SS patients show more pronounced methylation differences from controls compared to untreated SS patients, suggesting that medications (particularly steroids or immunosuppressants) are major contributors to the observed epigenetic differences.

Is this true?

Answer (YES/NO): NO